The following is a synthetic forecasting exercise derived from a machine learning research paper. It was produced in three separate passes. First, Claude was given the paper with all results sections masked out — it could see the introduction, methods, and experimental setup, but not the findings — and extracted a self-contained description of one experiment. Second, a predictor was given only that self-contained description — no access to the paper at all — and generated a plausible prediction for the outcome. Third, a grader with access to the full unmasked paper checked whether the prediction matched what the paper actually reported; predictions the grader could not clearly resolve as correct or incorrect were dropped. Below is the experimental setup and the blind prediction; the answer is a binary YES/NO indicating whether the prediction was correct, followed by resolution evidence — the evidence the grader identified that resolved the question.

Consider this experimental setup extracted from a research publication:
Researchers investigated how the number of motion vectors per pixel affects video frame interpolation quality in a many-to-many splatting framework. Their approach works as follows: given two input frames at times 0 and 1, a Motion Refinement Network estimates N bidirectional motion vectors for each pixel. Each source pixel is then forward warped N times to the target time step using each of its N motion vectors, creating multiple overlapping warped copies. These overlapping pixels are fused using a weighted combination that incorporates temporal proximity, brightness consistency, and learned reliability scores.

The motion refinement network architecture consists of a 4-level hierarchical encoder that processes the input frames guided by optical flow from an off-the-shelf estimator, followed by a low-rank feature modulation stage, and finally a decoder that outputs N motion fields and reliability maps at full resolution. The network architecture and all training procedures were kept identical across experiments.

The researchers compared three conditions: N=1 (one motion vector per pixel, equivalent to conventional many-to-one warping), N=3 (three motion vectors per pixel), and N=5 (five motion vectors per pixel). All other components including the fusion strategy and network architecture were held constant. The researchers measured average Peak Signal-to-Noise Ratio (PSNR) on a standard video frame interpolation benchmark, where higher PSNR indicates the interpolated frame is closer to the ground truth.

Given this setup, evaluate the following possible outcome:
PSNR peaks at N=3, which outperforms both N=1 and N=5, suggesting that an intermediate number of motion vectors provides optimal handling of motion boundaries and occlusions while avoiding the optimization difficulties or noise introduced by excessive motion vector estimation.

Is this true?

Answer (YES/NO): NO